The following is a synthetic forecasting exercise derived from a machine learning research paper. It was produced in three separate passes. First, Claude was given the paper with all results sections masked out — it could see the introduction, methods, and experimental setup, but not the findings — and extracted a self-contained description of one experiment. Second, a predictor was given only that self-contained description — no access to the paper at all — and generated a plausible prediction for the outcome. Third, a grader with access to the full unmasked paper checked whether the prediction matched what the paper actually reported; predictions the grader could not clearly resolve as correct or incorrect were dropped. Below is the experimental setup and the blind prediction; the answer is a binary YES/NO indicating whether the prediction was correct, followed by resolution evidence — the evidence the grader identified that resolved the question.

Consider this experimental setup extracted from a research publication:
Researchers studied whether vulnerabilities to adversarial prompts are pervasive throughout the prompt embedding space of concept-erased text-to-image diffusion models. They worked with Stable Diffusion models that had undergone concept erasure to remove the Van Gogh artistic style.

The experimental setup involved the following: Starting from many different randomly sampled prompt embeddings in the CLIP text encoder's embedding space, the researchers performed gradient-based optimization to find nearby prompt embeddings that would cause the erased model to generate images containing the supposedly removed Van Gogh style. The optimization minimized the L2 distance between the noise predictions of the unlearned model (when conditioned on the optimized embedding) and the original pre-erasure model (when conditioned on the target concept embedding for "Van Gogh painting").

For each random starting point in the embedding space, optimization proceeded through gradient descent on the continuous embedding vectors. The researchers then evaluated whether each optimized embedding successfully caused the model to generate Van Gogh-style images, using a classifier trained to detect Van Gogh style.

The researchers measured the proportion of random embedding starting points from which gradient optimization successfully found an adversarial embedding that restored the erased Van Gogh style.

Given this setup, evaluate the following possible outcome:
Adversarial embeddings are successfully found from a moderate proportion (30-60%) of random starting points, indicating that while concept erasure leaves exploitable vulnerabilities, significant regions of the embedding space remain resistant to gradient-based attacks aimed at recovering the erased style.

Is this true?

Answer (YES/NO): NO